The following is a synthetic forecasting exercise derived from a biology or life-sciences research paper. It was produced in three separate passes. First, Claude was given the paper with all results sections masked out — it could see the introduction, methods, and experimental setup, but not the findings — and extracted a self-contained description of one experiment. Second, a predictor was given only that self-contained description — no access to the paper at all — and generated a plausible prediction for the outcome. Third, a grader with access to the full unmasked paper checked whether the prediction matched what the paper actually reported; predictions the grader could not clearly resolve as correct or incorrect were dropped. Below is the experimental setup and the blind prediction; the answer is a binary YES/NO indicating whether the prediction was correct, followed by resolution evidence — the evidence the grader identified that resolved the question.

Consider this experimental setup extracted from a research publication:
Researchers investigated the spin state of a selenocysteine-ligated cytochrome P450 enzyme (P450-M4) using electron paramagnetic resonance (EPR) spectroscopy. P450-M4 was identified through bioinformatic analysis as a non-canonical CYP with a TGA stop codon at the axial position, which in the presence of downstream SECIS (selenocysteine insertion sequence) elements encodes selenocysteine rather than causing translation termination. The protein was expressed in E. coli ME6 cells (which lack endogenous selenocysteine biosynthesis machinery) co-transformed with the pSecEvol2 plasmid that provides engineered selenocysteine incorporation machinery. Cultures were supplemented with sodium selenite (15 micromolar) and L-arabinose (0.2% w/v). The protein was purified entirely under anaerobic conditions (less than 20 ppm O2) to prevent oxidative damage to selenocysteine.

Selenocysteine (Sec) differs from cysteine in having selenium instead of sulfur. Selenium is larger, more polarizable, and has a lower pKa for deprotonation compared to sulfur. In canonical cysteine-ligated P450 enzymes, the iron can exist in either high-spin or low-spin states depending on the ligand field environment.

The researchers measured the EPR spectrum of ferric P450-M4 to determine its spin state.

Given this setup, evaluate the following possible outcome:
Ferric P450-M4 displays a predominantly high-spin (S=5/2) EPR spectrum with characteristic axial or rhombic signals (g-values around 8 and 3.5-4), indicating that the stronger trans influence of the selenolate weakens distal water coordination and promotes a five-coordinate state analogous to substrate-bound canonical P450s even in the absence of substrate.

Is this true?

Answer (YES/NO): NO